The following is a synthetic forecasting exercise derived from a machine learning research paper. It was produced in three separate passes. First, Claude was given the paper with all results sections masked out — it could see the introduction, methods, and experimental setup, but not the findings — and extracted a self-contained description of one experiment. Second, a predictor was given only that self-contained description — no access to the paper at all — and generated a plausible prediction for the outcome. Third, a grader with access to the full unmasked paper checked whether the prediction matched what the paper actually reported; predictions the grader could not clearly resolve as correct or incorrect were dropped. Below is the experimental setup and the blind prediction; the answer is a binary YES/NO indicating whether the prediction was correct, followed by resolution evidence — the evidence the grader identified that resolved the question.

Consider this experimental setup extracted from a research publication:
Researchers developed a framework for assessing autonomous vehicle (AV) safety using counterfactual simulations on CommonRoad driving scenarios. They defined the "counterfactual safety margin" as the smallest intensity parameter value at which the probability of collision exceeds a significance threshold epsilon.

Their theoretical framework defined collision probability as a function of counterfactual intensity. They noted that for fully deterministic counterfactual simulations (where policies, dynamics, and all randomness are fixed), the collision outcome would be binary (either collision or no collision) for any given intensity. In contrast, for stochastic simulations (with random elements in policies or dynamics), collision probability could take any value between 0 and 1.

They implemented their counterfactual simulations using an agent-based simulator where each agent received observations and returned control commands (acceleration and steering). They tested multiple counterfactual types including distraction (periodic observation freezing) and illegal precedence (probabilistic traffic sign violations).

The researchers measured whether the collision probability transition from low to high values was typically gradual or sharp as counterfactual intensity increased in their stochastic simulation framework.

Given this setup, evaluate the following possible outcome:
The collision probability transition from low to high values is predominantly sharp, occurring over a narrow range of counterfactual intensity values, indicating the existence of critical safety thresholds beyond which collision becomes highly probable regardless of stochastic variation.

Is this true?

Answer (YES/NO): YES